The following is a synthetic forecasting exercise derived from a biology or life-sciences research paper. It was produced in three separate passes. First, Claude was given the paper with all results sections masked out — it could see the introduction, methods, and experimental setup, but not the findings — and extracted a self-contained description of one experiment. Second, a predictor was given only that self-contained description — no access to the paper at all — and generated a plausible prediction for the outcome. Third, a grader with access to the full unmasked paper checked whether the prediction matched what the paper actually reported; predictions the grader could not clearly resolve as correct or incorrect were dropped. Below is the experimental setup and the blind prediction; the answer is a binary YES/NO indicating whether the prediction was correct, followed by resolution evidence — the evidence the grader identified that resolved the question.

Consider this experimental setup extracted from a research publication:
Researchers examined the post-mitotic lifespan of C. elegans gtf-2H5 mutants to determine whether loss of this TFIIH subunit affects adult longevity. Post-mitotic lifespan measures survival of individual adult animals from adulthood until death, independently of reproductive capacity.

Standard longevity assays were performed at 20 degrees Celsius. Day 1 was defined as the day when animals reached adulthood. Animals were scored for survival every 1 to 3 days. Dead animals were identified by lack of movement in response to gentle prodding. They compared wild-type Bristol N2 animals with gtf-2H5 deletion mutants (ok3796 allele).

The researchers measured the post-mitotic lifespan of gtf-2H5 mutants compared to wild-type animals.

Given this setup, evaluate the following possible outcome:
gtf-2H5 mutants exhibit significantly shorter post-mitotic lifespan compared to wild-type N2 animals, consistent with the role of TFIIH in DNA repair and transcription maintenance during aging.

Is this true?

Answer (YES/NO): YES